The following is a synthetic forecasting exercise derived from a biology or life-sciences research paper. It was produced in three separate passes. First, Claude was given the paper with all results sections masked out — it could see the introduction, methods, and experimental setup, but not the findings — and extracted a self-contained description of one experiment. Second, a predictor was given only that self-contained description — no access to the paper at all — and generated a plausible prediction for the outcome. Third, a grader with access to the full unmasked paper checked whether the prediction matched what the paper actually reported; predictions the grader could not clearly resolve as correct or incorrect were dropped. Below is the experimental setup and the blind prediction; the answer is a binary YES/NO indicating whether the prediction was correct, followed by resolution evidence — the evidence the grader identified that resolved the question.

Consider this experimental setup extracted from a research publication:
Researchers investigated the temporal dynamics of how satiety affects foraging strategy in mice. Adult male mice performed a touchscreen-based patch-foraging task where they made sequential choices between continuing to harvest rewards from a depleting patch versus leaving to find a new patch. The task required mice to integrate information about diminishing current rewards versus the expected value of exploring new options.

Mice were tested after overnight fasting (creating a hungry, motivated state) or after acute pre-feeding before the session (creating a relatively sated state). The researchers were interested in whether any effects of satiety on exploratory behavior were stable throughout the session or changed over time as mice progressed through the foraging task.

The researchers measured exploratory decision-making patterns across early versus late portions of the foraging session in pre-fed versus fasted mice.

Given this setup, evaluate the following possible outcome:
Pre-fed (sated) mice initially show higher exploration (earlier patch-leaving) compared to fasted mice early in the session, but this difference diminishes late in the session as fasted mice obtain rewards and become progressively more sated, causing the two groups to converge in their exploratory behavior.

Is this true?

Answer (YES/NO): YES